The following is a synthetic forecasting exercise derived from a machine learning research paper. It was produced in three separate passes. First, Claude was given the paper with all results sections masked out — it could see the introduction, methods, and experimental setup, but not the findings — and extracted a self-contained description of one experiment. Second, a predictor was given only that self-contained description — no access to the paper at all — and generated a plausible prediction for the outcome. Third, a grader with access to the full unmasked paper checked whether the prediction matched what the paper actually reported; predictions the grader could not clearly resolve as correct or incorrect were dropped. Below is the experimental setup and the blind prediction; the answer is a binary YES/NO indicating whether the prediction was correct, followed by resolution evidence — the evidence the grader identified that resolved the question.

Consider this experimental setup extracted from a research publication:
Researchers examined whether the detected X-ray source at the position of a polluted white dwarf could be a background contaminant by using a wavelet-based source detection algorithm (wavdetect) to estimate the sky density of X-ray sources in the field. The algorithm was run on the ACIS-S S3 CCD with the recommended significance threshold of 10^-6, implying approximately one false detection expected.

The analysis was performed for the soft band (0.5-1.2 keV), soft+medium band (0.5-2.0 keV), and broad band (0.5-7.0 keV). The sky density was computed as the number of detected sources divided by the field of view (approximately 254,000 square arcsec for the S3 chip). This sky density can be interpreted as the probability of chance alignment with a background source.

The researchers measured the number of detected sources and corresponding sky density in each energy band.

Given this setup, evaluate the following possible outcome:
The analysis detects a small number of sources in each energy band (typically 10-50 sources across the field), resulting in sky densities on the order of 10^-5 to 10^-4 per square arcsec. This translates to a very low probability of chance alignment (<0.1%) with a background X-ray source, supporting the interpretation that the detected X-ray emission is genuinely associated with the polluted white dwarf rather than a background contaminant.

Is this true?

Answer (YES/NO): NO